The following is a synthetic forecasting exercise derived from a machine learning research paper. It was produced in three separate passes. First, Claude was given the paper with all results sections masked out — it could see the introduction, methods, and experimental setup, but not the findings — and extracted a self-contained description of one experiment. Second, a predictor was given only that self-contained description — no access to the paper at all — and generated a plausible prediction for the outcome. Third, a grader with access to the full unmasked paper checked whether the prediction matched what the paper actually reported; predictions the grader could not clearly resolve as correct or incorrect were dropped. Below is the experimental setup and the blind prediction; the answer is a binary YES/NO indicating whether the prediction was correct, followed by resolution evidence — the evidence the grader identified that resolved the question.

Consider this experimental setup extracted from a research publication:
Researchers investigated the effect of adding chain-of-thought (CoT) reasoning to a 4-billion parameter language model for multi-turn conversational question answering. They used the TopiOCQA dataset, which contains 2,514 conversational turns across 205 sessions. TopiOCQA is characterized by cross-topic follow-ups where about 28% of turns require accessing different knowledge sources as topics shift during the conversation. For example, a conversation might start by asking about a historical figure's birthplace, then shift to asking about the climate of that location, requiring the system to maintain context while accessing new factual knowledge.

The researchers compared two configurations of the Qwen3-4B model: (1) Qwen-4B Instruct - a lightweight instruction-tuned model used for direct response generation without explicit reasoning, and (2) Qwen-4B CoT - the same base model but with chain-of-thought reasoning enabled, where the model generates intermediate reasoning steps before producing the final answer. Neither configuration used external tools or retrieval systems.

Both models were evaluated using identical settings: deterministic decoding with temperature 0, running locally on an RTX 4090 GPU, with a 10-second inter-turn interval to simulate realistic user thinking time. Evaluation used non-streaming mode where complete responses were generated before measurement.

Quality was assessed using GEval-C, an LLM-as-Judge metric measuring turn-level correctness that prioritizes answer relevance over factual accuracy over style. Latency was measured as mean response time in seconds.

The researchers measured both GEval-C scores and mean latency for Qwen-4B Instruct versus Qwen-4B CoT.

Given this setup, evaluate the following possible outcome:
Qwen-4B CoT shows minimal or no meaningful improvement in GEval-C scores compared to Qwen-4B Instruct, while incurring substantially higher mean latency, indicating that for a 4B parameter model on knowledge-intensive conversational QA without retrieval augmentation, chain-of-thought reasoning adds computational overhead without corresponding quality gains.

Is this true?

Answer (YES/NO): NO